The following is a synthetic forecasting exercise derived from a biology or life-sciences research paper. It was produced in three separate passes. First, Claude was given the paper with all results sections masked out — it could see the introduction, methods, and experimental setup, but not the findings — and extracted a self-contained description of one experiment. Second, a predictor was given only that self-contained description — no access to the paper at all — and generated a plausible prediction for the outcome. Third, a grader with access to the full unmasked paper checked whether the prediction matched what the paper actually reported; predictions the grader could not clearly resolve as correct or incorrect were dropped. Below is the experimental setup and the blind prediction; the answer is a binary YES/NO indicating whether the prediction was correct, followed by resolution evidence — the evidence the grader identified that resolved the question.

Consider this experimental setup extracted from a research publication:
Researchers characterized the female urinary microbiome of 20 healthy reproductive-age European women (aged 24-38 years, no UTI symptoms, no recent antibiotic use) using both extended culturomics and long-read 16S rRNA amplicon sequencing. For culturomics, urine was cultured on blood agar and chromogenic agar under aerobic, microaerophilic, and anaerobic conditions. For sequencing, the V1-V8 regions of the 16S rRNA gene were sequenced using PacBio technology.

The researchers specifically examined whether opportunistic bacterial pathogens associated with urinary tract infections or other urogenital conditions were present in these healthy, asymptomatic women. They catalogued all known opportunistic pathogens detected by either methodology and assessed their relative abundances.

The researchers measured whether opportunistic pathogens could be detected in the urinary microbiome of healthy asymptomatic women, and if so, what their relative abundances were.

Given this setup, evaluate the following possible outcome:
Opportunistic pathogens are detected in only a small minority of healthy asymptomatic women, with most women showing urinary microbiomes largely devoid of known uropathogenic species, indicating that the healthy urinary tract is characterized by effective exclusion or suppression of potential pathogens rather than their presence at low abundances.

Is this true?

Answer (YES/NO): NO